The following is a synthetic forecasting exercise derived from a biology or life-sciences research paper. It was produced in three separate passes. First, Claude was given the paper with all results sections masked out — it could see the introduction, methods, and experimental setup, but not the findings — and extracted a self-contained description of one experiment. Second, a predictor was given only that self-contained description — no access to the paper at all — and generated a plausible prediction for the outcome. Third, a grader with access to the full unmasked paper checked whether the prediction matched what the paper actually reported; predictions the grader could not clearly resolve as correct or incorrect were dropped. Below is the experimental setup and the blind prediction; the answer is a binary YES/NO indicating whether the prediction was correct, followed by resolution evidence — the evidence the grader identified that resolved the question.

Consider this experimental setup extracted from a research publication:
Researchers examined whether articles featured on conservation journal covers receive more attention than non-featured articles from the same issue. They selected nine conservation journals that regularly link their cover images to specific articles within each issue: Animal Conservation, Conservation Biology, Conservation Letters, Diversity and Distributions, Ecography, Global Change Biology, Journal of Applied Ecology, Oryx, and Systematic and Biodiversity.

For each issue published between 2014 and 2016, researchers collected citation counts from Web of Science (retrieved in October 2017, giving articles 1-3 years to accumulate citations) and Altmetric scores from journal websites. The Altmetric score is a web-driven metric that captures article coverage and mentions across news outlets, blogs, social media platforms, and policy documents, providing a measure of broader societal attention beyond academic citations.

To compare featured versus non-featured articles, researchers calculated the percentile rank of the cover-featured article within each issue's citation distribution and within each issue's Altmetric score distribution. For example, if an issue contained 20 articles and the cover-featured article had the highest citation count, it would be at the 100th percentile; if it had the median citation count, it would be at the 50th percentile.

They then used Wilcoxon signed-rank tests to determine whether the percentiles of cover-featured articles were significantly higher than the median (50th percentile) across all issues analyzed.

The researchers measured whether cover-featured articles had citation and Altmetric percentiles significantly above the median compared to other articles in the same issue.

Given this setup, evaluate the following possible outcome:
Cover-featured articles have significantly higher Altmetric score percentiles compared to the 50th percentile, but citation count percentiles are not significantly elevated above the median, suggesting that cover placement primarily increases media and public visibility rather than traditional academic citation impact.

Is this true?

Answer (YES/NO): NO